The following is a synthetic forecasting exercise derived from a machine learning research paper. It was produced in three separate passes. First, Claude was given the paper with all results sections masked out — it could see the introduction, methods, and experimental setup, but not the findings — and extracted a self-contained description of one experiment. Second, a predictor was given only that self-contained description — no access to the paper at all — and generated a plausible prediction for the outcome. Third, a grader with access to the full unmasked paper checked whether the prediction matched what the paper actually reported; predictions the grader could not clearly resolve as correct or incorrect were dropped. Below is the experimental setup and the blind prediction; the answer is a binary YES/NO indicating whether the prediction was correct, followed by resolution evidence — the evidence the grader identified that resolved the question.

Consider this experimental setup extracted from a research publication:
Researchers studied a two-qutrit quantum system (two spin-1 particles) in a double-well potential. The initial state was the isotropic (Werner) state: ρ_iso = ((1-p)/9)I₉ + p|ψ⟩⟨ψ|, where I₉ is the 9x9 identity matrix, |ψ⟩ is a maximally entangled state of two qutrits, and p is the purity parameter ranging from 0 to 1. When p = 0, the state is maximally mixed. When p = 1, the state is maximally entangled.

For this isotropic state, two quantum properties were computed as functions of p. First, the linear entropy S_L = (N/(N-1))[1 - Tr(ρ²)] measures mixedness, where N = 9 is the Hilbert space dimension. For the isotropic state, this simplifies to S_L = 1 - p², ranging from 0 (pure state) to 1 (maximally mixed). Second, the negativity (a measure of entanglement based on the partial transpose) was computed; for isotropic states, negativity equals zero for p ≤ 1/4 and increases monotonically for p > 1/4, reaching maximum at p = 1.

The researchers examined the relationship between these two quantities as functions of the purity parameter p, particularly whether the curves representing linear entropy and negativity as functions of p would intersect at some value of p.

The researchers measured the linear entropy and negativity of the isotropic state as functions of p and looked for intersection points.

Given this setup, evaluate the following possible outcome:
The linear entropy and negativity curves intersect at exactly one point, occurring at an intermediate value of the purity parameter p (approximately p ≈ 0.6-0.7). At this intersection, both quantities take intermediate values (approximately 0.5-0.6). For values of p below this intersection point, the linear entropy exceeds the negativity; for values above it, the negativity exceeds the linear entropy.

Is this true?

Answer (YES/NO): YES